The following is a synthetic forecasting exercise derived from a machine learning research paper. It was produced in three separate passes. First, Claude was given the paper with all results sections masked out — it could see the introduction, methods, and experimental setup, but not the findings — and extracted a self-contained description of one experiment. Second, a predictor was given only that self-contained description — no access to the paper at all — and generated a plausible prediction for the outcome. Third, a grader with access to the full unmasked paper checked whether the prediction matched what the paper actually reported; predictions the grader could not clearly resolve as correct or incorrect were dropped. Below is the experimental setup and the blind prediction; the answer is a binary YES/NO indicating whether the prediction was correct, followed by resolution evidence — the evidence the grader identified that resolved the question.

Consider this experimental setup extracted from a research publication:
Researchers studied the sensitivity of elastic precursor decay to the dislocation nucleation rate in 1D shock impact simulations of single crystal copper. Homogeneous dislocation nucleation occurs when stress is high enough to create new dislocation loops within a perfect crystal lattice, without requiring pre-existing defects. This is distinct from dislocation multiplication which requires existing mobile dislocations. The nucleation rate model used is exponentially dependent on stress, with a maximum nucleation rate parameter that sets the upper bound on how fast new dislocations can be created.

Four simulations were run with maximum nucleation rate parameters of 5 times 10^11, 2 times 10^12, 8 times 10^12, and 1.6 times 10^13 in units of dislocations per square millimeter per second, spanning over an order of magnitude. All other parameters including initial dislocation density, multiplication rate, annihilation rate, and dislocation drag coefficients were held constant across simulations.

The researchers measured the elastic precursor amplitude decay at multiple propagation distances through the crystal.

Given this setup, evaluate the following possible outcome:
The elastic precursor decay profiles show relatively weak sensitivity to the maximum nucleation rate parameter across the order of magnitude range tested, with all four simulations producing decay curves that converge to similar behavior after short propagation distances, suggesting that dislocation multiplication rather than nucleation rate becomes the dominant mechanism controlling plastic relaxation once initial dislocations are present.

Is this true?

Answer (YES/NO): NO